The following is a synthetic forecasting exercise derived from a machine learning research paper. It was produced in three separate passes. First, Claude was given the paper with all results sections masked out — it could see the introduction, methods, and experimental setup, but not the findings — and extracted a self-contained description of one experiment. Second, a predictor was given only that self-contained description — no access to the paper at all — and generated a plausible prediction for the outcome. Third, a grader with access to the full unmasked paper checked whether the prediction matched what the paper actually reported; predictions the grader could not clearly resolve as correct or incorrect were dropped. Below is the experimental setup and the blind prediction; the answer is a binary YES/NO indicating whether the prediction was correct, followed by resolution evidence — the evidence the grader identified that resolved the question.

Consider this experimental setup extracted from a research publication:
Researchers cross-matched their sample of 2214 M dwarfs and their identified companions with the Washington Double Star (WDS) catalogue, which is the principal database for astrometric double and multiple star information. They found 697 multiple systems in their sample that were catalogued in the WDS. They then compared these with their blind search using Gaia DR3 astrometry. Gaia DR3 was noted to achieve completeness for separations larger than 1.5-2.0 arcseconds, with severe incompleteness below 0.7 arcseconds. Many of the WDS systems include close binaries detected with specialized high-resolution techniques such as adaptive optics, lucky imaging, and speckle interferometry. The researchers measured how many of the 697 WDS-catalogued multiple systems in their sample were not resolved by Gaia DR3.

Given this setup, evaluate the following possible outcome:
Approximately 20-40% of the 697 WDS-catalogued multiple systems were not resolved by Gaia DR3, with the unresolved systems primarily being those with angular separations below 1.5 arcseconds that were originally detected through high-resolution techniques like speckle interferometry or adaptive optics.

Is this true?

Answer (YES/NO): YES